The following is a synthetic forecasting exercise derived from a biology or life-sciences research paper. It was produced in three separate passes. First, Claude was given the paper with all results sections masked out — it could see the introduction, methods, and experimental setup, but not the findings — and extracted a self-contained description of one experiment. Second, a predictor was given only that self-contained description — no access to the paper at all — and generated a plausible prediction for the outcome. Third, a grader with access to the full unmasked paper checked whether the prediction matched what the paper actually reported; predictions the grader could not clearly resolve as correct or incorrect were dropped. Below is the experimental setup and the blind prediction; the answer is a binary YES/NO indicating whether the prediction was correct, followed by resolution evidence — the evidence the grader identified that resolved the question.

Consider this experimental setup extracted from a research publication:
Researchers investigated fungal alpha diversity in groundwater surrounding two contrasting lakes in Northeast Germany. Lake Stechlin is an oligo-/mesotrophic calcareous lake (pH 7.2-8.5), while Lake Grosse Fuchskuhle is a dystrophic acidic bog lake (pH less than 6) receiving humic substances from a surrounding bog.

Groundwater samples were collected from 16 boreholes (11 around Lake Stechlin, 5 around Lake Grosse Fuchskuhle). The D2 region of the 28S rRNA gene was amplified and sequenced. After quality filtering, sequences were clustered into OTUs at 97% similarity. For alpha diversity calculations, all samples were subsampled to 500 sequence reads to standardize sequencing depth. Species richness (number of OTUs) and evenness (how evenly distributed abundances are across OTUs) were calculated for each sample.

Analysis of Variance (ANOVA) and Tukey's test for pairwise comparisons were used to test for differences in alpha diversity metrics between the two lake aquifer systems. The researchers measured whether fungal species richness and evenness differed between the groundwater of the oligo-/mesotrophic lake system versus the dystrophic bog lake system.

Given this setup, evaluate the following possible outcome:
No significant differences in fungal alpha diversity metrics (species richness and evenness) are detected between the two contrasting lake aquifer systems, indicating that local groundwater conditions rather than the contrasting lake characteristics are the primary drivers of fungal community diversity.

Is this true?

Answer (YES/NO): NO